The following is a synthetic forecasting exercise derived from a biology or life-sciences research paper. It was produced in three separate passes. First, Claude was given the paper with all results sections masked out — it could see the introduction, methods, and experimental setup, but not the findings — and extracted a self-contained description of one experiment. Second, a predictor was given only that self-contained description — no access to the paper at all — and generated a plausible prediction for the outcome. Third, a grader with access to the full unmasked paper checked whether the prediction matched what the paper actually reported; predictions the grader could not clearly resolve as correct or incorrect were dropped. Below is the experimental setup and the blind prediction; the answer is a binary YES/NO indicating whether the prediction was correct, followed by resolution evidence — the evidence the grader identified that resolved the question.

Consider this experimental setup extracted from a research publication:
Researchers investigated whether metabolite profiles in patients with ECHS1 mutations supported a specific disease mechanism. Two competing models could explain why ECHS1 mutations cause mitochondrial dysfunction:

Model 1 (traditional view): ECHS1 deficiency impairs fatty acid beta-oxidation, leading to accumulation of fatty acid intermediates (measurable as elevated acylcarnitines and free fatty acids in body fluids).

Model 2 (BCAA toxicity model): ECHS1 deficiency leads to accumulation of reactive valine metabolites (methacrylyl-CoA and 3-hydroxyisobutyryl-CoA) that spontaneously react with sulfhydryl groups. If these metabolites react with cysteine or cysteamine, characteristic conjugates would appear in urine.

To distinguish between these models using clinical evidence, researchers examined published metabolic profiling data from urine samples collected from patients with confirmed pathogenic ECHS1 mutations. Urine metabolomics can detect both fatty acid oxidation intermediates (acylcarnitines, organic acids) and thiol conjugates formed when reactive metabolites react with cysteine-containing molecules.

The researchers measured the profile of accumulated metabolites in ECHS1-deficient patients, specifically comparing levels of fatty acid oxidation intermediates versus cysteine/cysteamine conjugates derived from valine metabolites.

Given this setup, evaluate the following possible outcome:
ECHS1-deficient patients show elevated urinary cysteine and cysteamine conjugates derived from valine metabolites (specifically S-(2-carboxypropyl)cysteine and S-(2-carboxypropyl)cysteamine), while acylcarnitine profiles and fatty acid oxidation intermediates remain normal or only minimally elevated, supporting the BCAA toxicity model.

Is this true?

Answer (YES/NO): YES